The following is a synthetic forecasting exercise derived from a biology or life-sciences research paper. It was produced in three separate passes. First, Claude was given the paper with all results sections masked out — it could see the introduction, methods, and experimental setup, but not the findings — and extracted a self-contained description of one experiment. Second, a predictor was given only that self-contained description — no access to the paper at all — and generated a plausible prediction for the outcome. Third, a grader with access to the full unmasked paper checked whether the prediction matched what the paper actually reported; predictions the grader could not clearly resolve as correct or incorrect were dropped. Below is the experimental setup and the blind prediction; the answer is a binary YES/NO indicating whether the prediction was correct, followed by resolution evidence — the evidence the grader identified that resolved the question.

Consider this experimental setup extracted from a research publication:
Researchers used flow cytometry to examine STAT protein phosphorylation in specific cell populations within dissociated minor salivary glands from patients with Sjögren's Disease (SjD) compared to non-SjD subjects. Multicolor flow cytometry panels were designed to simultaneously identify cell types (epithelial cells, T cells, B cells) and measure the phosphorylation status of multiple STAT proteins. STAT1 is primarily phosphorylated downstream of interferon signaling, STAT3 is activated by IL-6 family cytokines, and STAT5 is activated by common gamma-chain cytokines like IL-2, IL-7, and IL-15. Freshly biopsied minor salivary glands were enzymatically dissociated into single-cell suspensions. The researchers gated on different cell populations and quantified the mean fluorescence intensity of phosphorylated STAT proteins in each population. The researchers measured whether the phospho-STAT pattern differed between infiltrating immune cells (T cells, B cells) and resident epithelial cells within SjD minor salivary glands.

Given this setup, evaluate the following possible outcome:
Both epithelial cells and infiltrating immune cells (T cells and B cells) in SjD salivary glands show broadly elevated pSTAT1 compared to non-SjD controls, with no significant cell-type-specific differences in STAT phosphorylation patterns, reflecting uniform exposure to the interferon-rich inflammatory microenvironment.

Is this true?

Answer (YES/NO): NO